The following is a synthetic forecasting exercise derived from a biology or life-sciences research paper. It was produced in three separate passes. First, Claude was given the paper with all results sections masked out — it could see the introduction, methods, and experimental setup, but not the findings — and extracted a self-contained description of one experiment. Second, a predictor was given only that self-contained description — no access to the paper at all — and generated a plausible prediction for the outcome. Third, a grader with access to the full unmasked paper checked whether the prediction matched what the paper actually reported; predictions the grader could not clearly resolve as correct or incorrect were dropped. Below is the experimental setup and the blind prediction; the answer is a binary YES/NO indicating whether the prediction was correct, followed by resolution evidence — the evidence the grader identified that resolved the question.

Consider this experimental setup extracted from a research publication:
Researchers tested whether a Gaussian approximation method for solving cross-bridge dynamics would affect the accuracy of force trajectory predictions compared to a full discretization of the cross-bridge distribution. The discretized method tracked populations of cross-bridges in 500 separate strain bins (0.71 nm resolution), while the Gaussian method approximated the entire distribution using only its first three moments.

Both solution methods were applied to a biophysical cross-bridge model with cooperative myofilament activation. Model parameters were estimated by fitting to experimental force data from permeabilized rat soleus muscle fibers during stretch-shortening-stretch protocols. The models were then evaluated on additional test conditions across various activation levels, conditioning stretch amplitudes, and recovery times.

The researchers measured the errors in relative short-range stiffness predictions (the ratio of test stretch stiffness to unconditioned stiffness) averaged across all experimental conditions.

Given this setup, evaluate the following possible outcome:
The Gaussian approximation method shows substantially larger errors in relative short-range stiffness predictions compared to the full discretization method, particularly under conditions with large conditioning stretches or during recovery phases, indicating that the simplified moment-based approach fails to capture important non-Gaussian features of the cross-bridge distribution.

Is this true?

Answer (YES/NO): NO